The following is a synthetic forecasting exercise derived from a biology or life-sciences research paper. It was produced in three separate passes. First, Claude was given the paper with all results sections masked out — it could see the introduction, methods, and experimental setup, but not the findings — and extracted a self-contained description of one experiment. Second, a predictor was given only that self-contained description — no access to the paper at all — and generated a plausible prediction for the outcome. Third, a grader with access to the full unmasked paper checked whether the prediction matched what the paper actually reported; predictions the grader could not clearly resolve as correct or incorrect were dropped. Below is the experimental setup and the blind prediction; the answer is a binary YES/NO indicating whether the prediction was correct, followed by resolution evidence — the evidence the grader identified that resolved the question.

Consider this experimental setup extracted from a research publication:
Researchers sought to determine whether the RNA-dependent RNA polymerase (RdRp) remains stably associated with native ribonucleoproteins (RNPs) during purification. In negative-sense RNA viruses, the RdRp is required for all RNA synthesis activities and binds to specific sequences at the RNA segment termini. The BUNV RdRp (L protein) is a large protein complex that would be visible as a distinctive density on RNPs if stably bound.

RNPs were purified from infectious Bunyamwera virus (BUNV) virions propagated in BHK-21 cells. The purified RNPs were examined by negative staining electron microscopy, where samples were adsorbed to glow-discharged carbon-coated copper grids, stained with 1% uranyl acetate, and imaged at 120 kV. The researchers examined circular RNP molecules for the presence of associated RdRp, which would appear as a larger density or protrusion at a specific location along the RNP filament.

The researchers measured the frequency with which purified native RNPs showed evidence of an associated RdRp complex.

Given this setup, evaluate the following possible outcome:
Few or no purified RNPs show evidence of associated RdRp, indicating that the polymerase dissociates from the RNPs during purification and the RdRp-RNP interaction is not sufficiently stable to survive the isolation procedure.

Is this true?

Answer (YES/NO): YES